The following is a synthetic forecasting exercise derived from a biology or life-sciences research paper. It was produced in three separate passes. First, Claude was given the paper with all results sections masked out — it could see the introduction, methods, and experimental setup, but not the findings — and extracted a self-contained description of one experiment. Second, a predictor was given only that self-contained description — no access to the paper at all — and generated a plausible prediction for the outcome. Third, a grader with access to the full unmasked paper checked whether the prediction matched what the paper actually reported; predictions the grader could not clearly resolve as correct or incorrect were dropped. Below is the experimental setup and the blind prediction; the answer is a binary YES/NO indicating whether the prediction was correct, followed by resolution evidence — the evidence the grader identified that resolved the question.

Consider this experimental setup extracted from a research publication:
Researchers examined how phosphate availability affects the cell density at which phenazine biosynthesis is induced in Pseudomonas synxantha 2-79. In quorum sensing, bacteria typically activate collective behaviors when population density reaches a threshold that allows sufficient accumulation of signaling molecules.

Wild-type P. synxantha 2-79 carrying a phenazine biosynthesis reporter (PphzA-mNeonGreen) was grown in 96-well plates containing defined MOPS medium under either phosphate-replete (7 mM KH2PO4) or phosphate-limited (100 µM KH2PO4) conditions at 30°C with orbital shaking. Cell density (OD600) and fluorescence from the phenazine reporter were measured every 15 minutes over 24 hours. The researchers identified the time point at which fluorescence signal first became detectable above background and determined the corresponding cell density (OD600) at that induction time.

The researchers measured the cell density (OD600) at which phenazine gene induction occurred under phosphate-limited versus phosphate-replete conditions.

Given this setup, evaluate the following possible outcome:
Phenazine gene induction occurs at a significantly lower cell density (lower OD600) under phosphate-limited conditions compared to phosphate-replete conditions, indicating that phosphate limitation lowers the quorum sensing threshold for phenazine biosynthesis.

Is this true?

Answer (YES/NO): YES